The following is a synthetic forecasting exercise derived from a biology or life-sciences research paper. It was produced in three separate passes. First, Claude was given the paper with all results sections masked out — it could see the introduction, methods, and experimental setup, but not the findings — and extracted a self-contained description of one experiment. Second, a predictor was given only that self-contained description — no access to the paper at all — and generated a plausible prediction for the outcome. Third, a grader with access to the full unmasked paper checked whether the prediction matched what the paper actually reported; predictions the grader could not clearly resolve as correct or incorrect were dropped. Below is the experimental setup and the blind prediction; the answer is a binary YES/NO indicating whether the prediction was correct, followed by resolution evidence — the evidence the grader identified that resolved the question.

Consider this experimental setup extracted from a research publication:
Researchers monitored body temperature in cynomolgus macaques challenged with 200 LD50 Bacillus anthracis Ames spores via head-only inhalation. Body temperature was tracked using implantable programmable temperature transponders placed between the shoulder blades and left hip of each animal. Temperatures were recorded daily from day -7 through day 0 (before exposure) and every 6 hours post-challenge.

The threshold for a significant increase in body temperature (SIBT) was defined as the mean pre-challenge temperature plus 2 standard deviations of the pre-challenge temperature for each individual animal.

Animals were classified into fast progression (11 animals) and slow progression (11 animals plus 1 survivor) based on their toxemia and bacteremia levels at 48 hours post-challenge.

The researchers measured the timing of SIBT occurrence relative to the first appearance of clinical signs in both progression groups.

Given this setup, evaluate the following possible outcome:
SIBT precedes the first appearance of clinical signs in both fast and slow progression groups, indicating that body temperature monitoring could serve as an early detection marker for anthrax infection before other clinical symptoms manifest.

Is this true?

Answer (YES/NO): NO